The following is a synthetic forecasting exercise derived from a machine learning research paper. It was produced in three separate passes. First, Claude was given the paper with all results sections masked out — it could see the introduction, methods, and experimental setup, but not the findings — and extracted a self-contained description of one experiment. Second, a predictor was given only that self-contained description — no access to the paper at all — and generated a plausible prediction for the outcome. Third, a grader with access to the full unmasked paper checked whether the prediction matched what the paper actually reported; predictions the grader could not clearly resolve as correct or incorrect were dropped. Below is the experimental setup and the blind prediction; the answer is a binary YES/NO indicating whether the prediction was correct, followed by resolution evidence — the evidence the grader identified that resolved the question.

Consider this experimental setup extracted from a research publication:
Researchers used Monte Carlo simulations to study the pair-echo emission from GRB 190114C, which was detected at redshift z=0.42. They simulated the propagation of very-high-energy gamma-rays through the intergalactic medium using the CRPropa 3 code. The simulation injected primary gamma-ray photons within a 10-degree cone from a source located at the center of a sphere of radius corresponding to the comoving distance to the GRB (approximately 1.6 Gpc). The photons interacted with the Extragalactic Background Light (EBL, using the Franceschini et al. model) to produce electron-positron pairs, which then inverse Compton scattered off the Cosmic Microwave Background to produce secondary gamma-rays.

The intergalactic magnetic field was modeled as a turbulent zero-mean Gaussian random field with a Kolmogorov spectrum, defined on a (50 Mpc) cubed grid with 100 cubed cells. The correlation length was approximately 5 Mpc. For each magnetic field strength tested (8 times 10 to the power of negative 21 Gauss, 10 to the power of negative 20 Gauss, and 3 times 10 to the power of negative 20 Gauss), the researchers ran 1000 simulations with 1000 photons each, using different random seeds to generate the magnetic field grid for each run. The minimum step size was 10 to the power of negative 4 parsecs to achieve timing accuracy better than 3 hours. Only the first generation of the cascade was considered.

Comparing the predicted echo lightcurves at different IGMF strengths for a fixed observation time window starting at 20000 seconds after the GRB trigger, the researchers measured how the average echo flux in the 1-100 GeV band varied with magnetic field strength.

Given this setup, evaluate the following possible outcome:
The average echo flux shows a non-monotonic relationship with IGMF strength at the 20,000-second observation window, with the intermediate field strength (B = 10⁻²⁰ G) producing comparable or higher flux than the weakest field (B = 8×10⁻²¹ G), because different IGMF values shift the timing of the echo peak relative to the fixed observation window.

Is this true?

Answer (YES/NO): NO